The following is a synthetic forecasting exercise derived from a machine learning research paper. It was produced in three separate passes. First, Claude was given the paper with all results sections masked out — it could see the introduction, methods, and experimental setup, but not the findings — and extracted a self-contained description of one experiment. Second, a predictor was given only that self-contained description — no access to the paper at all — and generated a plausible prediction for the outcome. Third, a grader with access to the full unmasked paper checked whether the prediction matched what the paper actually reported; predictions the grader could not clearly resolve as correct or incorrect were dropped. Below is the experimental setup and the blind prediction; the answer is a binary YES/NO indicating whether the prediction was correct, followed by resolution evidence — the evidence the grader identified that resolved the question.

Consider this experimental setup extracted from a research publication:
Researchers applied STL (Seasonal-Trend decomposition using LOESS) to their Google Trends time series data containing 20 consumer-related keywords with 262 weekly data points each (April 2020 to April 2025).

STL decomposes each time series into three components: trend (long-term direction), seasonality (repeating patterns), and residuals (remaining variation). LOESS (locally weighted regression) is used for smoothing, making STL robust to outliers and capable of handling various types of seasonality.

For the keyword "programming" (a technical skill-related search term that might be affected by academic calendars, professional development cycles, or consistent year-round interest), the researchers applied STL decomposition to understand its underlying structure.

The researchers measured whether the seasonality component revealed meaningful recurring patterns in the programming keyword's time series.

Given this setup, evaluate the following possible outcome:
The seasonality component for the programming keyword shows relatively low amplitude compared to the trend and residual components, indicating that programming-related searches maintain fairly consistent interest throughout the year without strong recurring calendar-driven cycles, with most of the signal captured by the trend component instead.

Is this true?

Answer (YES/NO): NO